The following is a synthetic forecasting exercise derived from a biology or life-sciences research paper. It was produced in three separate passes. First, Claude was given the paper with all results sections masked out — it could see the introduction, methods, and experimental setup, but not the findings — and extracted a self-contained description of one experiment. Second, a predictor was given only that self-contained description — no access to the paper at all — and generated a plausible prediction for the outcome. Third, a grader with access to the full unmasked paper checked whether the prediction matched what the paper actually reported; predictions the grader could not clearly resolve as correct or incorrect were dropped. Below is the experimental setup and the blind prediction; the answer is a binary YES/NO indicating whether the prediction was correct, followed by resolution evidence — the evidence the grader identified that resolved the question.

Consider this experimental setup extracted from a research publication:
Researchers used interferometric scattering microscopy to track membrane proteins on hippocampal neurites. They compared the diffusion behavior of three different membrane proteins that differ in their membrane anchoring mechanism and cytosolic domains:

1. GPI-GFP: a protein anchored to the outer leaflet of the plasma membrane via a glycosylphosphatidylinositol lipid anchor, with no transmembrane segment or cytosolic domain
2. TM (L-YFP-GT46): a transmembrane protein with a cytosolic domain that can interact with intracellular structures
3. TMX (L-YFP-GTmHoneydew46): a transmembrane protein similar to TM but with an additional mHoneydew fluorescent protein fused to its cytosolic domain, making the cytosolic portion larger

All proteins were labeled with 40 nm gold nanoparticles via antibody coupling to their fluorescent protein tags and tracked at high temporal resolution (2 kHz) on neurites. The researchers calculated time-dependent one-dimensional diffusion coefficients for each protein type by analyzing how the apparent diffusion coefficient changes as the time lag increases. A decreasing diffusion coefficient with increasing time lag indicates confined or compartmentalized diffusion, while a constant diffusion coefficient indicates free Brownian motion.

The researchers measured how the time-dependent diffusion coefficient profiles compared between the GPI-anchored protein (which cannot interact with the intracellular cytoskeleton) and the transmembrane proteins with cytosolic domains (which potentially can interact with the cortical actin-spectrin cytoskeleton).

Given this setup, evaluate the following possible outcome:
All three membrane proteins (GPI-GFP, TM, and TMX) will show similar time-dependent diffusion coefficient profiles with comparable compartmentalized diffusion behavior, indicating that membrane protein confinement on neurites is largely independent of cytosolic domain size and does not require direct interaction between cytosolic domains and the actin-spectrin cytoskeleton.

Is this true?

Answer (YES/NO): NO